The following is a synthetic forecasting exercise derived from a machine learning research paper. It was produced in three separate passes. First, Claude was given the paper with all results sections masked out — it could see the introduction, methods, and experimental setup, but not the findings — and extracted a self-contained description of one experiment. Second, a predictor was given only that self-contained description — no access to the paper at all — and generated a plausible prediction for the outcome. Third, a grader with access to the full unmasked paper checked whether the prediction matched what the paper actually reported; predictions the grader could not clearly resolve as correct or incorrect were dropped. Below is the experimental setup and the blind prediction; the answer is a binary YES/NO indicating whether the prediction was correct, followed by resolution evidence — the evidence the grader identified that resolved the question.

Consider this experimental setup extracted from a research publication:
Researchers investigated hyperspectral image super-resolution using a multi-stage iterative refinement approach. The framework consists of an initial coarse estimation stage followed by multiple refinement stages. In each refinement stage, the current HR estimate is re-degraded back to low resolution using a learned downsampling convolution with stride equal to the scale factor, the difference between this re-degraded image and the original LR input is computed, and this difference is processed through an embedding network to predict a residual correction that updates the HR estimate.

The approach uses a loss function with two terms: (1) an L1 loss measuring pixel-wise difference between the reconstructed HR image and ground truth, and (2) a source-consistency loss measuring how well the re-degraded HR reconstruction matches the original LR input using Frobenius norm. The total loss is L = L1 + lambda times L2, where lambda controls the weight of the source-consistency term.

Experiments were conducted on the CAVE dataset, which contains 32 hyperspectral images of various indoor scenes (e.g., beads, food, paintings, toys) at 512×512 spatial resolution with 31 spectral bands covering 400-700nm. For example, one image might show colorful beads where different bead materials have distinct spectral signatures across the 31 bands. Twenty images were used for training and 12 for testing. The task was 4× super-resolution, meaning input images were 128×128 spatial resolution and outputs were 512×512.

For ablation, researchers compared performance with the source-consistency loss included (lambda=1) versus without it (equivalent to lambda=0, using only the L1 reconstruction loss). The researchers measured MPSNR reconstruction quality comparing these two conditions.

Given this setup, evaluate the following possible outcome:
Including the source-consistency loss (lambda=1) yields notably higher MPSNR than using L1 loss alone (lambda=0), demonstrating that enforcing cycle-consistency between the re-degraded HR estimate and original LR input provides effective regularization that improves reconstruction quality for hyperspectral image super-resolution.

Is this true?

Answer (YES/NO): NO